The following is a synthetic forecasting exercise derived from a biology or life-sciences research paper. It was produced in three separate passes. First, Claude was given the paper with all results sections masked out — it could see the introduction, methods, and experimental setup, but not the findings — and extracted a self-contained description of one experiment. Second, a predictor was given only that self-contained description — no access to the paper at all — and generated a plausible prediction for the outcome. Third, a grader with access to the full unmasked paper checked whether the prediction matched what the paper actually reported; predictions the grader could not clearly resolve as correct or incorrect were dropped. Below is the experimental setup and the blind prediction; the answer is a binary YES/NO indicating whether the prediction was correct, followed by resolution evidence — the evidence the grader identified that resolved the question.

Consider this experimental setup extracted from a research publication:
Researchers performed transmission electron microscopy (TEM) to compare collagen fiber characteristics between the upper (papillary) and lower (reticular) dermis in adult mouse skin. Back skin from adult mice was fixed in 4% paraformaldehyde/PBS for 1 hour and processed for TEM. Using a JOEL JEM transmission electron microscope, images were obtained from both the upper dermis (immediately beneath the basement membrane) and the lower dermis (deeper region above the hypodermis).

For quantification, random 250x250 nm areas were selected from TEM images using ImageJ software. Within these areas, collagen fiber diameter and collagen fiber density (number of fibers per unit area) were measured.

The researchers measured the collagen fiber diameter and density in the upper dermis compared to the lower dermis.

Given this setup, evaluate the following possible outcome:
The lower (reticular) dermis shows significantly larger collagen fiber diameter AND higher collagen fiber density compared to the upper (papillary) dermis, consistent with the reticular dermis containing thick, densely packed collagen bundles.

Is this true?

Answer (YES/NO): NO